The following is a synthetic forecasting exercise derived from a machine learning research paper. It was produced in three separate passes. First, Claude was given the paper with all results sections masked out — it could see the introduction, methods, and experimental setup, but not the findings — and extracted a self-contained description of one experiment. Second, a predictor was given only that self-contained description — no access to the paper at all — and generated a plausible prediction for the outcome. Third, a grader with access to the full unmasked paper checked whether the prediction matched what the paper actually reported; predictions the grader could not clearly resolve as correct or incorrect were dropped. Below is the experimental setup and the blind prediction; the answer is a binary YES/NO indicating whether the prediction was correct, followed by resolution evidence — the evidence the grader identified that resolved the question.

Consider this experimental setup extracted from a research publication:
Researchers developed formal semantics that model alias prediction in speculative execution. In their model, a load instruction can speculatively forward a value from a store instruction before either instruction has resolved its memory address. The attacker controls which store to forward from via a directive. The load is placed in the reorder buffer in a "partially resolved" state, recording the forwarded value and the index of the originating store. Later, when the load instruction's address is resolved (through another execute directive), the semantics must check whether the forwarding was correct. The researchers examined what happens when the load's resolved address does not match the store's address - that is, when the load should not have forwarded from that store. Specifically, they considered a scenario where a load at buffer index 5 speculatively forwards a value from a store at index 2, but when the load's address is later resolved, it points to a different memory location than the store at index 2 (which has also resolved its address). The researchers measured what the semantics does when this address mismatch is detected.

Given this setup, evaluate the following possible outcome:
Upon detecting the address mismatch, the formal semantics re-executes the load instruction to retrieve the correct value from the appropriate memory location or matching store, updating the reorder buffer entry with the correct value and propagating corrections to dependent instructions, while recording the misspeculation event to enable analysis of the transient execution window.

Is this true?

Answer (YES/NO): NO